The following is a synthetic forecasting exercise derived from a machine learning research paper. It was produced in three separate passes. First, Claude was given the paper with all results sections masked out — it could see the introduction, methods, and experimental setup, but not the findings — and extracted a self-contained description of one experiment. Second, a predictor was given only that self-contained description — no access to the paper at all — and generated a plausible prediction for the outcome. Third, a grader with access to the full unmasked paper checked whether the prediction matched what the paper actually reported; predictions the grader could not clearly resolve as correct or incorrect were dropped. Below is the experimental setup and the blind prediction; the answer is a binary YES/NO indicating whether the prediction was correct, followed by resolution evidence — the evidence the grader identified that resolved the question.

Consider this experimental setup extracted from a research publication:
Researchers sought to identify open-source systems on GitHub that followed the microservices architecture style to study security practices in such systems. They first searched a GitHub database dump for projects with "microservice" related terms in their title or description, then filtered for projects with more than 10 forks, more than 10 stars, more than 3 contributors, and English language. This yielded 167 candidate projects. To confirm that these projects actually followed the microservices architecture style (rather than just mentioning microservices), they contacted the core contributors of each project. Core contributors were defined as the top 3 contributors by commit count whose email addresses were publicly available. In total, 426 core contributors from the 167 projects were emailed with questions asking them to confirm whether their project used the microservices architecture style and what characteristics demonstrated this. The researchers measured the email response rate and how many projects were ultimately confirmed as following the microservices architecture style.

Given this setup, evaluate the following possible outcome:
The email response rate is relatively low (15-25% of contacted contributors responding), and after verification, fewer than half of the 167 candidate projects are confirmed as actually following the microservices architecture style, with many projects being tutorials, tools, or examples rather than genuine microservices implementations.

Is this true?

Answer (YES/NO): NO